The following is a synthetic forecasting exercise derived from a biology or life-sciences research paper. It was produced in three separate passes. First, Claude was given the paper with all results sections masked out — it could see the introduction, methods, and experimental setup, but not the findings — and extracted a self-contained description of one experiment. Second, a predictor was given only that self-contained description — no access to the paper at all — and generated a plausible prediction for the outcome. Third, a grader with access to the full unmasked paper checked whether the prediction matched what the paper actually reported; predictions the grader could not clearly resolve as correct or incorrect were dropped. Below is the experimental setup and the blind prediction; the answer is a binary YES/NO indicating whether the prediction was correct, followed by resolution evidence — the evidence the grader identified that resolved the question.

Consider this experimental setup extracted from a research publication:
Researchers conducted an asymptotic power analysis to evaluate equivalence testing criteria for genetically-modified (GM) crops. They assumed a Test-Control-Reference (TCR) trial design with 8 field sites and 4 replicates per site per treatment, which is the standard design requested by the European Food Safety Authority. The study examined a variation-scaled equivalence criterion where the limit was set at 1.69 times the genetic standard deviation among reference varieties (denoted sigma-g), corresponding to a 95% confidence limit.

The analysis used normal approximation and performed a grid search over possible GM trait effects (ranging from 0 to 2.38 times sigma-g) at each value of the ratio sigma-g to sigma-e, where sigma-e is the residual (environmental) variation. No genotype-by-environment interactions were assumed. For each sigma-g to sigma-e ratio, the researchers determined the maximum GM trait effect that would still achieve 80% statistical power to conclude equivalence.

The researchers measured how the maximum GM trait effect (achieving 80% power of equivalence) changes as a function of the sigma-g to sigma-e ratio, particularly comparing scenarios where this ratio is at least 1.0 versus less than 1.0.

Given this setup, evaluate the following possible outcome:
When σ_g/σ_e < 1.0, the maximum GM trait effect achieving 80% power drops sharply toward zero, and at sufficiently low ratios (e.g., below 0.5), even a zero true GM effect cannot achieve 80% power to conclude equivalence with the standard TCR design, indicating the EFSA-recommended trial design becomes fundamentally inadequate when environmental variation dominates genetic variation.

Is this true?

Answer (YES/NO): YES